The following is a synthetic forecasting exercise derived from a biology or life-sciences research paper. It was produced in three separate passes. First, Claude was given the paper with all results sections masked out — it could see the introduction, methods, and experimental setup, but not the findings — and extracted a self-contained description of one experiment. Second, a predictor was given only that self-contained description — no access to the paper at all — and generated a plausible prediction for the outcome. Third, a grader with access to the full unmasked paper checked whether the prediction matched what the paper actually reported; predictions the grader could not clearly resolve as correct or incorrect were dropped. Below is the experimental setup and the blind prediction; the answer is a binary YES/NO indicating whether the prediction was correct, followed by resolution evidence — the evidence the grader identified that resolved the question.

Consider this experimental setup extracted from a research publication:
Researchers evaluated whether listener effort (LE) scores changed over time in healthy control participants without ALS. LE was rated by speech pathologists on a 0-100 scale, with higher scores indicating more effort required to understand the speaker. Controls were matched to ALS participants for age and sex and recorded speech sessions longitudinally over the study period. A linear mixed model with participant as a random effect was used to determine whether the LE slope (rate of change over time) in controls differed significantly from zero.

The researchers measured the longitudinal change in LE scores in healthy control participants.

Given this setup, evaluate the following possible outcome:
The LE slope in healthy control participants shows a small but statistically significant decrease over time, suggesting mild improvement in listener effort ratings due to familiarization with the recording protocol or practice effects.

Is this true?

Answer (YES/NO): NO